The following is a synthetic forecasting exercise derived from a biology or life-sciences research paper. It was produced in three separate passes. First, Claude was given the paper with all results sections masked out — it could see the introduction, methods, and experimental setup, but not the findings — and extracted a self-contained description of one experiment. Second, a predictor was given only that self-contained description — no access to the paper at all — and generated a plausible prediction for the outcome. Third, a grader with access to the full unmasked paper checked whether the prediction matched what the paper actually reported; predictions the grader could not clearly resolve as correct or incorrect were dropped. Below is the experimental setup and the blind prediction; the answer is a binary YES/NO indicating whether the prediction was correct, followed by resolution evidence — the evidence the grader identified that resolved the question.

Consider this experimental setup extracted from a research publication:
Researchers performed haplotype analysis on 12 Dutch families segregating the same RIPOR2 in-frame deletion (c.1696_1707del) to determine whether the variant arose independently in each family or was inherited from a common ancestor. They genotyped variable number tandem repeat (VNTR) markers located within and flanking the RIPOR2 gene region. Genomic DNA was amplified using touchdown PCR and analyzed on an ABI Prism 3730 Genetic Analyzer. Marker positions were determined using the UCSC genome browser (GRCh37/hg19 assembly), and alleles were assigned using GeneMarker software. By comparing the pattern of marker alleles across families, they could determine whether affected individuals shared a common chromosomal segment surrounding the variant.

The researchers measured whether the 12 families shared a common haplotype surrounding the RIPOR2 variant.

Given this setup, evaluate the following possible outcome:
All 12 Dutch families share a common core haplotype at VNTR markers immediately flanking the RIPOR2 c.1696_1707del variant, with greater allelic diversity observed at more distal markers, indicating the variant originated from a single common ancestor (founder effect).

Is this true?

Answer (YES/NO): NO